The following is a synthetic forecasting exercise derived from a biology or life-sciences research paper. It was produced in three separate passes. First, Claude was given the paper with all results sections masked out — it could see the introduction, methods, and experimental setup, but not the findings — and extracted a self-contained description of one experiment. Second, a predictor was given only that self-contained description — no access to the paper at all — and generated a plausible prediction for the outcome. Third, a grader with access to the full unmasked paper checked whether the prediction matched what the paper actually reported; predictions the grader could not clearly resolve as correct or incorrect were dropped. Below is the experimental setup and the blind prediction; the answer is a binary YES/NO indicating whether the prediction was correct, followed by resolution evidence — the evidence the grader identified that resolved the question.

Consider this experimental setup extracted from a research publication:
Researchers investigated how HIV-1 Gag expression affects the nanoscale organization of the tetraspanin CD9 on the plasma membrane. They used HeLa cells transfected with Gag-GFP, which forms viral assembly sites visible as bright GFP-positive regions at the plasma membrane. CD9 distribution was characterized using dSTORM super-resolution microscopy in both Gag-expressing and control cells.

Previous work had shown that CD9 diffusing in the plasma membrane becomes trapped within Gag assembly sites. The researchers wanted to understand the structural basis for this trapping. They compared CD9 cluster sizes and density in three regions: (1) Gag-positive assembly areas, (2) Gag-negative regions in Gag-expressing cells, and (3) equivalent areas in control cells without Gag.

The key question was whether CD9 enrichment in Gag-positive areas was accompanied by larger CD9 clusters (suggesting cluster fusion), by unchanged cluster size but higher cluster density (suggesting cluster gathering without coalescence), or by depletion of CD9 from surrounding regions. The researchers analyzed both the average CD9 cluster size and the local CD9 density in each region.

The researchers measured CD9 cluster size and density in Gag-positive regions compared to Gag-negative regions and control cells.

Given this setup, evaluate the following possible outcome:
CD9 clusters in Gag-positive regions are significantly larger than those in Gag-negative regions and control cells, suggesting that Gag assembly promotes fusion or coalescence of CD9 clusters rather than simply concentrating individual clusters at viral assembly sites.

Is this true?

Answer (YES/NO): NO